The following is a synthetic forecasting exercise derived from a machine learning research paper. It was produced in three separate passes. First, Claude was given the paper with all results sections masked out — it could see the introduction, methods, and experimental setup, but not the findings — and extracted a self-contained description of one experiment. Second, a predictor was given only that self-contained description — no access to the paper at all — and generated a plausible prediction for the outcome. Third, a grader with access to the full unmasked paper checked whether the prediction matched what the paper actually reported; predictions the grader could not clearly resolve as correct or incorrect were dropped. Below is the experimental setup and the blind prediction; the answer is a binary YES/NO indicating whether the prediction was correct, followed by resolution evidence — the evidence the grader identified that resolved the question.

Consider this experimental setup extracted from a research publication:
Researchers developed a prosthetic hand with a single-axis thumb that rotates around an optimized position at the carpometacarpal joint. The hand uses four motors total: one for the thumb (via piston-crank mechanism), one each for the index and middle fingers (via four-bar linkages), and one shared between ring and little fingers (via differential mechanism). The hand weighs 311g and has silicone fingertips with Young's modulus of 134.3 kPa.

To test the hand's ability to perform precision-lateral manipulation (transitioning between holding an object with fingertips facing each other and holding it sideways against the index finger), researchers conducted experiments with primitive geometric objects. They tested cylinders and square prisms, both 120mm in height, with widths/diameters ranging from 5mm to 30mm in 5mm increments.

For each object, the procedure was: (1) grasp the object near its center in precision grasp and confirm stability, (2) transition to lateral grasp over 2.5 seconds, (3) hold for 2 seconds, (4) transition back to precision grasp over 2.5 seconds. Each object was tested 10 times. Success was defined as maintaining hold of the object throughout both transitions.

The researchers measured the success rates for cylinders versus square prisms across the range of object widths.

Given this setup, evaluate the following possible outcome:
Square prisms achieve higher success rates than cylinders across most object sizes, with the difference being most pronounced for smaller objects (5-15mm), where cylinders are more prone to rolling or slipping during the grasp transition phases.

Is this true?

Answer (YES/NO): NO